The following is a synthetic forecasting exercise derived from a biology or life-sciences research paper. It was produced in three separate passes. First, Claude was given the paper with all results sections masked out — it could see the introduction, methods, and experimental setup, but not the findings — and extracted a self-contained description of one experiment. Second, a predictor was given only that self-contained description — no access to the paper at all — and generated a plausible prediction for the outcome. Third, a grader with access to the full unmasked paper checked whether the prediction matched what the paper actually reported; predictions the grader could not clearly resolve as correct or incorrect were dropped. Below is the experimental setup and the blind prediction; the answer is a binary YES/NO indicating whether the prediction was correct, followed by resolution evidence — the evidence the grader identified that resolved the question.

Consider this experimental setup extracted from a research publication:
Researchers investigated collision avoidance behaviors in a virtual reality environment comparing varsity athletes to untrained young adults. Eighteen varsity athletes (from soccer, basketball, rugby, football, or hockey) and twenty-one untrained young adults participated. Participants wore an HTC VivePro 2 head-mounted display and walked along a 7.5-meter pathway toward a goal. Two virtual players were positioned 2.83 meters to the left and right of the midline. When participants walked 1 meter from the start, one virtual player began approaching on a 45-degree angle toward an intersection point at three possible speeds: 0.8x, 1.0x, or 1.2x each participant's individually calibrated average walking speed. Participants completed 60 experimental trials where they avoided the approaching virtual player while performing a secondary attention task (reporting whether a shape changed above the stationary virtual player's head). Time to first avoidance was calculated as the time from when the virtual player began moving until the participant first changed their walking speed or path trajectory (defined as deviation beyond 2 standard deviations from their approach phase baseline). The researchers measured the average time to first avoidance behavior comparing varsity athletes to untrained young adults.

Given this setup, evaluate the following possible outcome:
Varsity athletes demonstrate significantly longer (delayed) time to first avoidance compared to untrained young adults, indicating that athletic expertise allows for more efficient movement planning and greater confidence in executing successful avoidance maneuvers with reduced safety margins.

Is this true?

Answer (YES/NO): NO